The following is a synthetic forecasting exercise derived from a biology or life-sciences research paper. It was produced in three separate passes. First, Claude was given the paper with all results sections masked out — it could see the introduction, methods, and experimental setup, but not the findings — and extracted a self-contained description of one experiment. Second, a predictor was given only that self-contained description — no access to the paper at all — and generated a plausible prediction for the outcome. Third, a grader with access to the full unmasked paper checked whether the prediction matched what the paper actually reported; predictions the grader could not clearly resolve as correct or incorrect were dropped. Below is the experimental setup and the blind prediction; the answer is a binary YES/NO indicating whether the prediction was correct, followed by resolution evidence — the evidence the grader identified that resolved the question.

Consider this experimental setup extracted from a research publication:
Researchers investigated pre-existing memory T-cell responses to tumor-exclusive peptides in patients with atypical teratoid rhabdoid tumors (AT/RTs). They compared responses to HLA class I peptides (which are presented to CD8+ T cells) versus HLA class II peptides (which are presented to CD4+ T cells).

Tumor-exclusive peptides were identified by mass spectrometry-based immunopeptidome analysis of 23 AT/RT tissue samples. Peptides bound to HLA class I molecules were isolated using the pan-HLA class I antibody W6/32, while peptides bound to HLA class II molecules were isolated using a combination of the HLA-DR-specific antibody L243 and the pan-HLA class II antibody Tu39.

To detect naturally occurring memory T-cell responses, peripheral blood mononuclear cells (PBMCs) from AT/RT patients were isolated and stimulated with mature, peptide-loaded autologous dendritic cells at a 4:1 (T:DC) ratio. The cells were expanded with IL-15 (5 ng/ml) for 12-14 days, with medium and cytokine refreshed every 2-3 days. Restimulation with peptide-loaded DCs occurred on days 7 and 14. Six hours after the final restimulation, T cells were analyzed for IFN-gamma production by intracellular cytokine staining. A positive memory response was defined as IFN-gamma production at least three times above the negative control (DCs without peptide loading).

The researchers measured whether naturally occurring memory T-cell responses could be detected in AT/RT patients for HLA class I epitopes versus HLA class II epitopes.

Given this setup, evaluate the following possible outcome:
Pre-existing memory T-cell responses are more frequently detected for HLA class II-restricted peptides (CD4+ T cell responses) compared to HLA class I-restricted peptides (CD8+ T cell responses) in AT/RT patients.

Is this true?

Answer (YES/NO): YES